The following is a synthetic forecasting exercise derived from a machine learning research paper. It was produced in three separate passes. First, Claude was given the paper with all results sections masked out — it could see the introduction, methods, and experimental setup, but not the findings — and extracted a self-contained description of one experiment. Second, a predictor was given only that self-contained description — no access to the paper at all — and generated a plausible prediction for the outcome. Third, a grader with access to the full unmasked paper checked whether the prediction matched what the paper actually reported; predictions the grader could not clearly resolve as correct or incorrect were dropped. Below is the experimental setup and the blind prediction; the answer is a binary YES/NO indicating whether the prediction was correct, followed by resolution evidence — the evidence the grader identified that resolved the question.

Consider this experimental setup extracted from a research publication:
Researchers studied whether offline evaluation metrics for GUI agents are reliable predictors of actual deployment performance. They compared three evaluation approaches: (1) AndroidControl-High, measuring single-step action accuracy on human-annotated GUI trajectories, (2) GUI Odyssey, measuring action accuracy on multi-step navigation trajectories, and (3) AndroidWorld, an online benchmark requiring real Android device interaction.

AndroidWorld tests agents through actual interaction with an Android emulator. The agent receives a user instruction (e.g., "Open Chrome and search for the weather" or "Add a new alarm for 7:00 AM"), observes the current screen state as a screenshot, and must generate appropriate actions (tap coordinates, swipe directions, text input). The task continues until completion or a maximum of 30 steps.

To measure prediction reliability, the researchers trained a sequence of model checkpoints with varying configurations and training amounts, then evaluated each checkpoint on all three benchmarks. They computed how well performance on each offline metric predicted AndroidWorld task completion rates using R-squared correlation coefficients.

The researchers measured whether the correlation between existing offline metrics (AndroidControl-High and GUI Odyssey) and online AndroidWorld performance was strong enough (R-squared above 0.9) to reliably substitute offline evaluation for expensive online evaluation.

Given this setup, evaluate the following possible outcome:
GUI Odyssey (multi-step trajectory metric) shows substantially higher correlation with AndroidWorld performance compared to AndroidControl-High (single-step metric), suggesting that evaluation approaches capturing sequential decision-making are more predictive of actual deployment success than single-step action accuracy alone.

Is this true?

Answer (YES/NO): NO